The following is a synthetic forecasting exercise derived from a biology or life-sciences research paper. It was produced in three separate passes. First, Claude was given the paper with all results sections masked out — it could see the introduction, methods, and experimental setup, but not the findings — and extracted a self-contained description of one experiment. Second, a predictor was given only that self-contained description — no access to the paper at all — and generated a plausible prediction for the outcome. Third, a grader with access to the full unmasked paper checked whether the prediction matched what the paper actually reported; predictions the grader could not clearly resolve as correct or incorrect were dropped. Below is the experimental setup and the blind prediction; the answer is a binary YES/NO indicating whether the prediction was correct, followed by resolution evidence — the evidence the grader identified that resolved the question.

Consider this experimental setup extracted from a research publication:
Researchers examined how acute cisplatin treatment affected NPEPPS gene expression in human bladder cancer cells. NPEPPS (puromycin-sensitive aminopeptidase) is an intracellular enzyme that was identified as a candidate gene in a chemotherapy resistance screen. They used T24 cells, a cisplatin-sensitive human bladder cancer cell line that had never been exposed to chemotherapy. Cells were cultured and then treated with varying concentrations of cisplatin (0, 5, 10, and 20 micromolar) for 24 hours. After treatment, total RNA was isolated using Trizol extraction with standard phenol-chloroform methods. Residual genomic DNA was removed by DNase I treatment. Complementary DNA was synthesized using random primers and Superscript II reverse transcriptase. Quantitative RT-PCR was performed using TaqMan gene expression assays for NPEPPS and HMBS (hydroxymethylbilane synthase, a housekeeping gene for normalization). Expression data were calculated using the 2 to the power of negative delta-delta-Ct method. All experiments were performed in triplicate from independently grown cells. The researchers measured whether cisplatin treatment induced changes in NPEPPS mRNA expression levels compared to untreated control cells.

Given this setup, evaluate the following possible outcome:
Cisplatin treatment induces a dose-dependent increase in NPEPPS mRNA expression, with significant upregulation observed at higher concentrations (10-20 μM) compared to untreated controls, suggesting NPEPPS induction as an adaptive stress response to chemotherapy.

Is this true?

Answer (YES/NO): YES